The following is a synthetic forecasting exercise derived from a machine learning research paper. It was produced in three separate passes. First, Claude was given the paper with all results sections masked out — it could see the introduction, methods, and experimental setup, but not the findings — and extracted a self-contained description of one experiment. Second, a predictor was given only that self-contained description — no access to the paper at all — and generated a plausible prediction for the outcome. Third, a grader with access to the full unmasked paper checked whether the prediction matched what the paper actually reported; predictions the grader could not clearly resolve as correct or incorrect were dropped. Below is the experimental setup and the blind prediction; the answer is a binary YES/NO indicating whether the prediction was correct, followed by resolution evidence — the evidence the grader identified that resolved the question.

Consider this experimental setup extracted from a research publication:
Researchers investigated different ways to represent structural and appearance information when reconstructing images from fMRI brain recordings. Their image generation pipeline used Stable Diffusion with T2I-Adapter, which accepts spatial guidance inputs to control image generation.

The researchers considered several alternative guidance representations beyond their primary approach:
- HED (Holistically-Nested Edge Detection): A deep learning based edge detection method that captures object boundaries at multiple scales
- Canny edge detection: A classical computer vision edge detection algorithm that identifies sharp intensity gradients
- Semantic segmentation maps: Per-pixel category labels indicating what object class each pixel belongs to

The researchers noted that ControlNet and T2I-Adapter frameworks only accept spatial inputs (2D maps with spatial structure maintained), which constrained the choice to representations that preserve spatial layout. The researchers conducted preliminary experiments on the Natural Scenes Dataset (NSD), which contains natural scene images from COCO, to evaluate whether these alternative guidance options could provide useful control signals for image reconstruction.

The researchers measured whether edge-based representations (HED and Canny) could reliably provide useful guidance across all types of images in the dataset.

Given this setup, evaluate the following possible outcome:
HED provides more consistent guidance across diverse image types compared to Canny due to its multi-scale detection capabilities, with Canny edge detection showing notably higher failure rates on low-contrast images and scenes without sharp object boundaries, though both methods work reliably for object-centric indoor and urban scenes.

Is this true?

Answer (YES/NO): NO